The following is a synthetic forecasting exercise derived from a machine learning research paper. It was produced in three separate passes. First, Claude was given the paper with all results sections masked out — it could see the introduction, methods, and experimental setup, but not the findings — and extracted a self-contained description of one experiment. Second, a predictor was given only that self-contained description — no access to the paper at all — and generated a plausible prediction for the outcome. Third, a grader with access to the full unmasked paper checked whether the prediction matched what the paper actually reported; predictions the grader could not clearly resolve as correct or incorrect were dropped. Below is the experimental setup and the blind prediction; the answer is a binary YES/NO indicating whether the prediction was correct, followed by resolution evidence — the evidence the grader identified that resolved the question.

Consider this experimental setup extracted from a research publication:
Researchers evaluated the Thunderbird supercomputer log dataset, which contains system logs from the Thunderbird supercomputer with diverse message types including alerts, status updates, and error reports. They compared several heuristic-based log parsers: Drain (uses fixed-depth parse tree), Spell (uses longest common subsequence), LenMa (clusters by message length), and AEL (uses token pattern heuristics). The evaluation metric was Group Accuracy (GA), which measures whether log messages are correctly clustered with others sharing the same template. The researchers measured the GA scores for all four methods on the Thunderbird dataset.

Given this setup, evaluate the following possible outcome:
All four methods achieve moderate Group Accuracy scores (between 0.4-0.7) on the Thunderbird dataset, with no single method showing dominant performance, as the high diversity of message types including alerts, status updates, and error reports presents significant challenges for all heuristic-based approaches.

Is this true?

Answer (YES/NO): NO